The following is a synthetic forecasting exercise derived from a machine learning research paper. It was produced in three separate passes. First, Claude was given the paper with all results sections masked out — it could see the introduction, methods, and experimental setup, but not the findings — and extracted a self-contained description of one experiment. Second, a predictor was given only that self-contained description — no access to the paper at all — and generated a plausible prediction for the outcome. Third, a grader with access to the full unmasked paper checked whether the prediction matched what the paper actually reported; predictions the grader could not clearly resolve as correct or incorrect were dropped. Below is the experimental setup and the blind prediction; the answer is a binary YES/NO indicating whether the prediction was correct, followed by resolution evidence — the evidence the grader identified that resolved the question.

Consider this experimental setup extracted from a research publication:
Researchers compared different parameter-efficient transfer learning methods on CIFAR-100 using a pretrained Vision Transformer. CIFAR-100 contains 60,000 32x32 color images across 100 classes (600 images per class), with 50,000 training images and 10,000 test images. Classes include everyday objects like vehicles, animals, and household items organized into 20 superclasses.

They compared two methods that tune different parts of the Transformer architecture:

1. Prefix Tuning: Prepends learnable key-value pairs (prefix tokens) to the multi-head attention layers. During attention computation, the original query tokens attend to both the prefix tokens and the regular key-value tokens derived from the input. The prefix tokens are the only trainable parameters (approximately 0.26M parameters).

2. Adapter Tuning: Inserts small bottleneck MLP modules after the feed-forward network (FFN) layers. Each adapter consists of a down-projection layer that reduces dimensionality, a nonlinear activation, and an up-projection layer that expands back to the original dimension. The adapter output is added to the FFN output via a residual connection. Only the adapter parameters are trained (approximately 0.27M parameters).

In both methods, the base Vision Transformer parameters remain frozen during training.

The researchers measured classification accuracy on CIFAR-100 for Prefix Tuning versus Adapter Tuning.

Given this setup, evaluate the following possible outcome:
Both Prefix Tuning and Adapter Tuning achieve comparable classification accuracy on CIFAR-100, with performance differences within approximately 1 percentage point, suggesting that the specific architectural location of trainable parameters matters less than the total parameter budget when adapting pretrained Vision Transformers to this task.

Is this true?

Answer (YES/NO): NO